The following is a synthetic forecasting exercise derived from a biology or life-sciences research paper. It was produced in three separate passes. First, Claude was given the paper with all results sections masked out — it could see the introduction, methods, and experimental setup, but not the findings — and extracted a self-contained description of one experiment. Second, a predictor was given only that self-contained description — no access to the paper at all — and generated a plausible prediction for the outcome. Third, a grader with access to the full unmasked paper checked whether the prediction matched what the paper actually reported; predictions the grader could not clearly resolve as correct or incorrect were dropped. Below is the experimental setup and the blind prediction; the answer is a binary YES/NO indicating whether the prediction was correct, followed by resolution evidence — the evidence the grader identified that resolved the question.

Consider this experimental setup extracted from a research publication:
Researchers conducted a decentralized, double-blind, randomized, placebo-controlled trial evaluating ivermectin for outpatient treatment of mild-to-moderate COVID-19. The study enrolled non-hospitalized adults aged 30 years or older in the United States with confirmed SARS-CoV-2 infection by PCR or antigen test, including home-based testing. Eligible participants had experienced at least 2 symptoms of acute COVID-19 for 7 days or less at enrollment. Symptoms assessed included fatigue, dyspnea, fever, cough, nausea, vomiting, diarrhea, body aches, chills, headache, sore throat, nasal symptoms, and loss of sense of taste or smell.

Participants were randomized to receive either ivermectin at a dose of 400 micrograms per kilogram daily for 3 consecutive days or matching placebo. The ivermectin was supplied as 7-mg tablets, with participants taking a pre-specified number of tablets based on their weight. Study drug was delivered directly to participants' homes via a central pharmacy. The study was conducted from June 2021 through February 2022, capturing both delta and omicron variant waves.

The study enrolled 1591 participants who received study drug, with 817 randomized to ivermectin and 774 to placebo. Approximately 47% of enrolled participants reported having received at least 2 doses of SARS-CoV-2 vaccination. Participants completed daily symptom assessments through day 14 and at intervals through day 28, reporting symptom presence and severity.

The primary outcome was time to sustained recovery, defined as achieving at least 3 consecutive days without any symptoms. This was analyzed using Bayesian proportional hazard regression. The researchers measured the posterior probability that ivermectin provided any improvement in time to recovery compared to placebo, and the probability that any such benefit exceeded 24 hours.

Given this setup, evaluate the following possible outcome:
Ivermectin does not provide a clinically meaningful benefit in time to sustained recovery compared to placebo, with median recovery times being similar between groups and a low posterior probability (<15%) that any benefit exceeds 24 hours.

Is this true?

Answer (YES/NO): YES